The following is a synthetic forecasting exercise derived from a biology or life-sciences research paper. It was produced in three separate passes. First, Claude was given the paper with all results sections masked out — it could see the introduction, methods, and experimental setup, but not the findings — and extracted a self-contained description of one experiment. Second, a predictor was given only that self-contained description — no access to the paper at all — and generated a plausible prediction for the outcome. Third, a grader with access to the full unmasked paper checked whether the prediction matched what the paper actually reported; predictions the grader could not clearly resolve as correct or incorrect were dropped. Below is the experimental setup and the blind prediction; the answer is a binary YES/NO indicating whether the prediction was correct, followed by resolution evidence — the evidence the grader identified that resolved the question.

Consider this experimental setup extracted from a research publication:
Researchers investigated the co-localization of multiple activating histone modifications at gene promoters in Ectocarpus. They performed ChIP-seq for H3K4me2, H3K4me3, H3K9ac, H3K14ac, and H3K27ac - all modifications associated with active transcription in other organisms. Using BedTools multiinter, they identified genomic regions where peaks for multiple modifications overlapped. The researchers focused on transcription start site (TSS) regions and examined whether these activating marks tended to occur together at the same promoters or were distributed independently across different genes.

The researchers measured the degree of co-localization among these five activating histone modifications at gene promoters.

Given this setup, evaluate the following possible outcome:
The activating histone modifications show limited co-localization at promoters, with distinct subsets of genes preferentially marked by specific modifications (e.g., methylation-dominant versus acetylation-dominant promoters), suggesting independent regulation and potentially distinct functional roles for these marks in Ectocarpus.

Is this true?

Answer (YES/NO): NO